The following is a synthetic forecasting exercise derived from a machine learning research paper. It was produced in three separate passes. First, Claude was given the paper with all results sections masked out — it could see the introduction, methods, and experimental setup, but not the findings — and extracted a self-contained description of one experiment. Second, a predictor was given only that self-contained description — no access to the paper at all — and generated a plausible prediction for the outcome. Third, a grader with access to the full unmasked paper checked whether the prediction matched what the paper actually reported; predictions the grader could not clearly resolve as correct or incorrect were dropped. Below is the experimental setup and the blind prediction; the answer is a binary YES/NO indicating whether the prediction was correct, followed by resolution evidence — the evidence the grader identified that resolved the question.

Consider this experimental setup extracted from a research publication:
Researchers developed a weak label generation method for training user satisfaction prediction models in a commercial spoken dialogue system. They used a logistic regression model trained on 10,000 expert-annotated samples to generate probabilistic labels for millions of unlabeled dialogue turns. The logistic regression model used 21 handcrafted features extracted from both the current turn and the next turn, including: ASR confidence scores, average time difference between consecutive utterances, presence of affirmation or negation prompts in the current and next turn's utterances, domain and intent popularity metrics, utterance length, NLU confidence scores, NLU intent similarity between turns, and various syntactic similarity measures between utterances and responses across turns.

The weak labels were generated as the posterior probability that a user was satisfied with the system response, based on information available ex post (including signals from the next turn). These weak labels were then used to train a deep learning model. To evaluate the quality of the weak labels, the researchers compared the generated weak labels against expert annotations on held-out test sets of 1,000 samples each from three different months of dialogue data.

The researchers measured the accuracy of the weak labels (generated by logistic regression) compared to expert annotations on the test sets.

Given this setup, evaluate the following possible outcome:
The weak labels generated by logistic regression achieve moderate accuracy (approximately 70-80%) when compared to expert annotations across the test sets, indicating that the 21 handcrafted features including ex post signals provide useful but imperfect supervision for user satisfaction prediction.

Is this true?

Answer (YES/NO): NO